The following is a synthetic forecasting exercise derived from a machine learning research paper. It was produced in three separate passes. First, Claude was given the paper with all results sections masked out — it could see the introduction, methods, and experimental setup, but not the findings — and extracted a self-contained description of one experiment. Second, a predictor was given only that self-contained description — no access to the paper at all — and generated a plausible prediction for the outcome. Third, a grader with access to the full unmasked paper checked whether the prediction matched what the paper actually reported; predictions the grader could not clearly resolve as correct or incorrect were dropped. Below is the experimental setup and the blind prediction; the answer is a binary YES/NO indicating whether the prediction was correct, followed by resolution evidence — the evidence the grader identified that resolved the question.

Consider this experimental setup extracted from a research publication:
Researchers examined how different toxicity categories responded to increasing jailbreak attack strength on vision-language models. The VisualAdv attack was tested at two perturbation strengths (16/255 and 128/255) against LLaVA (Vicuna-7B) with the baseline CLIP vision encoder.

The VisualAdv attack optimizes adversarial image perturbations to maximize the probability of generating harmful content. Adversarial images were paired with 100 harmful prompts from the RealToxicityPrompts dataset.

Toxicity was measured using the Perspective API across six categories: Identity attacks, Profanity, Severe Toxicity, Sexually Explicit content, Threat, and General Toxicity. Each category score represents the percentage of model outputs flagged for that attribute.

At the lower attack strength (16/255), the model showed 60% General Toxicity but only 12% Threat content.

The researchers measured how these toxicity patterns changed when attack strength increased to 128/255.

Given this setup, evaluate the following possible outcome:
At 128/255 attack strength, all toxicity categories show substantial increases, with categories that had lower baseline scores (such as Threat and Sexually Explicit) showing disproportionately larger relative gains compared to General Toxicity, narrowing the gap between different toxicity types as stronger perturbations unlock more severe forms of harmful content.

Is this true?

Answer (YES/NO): NO